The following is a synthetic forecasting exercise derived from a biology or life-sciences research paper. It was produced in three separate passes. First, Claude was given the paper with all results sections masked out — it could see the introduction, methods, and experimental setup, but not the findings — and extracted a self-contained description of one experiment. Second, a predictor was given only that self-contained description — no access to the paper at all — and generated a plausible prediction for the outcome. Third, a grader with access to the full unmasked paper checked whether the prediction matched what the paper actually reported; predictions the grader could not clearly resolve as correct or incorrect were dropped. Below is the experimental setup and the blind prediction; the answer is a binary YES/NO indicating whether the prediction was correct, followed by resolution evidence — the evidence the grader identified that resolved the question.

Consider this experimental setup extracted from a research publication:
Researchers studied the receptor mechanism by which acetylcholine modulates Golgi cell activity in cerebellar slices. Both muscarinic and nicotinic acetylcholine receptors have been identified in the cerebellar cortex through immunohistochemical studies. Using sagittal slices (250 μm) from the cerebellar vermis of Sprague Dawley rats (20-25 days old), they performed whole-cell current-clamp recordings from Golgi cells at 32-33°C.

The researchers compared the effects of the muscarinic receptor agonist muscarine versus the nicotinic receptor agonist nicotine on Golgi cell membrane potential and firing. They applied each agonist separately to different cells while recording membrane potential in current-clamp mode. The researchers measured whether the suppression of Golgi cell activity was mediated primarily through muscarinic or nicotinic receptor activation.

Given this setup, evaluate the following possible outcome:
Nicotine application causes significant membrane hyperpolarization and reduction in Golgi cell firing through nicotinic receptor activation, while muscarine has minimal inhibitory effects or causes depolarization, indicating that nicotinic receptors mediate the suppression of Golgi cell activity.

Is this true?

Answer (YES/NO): NO